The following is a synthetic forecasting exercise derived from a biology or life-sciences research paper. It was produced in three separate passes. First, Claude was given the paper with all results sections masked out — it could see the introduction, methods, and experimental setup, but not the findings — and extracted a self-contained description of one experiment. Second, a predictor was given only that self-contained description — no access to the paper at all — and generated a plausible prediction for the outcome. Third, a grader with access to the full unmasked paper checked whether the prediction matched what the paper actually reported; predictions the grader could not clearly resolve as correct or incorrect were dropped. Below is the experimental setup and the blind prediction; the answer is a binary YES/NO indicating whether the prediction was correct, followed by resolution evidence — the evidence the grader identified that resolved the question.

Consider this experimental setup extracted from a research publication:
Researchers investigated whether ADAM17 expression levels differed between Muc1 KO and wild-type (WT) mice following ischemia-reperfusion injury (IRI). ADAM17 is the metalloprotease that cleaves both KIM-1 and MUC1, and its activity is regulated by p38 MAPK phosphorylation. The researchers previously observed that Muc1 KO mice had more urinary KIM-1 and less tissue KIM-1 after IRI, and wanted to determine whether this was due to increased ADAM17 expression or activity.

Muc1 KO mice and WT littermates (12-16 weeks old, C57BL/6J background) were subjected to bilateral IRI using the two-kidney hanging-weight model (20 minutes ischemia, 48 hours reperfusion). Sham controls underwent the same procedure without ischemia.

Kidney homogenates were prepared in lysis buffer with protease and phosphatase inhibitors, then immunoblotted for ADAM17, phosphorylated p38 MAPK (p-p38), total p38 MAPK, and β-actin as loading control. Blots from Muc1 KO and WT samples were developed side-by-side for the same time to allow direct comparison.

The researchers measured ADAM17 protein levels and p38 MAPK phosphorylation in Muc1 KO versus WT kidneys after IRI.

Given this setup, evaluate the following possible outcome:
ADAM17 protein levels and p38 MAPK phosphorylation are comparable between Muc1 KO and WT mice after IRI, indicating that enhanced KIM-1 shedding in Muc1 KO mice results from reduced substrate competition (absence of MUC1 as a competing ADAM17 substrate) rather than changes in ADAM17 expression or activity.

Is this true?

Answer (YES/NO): YES